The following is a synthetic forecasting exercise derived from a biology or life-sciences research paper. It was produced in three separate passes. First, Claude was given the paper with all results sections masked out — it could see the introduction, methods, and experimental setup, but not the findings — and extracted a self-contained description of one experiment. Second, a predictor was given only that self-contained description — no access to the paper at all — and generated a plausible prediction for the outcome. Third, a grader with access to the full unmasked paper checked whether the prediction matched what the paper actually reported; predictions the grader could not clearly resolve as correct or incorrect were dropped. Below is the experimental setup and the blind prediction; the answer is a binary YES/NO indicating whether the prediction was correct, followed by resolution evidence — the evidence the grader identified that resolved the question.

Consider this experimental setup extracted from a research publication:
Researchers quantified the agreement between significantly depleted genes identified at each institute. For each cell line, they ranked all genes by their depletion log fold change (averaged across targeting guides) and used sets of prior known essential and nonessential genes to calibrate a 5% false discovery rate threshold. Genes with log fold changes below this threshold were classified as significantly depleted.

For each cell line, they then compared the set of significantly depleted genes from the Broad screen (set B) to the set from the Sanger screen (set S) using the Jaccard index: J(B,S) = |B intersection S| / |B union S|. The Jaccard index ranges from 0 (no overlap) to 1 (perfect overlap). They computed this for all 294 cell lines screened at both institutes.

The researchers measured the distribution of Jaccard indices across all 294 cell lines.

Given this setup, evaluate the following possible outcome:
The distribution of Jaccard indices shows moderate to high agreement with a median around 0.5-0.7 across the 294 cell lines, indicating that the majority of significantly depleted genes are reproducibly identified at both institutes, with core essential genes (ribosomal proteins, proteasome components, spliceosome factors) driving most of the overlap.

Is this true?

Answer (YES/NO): NO